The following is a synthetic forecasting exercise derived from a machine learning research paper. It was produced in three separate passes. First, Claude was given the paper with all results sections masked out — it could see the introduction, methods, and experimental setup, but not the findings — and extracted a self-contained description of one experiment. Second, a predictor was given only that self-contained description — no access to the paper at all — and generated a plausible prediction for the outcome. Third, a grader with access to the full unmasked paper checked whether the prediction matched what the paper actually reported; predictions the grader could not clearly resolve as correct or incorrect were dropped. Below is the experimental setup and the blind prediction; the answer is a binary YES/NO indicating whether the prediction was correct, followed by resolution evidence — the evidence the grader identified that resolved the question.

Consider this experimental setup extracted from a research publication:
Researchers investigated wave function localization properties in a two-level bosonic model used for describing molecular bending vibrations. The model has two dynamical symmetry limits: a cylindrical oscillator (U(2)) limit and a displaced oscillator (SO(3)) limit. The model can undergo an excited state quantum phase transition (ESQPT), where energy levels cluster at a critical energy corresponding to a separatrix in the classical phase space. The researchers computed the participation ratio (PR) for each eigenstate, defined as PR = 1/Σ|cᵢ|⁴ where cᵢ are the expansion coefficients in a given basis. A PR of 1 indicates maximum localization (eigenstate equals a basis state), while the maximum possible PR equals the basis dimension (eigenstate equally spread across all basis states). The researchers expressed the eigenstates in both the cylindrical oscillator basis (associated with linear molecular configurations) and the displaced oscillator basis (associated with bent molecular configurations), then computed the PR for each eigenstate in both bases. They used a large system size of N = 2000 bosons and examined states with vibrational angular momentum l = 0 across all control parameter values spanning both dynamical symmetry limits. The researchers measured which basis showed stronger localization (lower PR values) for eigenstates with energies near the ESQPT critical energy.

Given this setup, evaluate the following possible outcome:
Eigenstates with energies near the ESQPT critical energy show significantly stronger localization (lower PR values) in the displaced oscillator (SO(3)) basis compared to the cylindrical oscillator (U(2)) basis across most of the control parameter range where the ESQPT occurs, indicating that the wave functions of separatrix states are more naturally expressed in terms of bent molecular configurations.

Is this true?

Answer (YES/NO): NO